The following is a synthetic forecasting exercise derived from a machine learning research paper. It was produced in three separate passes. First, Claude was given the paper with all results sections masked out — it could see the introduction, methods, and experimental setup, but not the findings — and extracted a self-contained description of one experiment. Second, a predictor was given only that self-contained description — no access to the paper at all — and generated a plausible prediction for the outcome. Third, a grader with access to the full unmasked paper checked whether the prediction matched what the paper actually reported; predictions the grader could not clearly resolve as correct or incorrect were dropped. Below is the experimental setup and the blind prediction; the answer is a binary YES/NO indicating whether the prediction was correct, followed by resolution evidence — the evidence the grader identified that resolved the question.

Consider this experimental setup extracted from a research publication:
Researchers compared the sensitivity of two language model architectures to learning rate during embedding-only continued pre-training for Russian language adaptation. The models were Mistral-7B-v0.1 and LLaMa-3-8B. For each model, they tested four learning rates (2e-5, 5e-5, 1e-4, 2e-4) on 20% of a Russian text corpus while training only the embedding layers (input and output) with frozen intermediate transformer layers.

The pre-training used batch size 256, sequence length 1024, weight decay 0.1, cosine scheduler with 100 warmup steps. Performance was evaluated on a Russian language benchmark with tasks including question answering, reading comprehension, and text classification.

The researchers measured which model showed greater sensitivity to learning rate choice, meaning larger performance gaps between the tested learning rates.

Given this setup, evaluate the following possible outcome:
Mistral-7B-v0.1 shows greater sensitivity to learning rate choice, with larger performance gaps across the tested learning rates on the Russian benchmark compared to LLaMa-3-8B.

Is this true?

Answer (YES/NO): NO